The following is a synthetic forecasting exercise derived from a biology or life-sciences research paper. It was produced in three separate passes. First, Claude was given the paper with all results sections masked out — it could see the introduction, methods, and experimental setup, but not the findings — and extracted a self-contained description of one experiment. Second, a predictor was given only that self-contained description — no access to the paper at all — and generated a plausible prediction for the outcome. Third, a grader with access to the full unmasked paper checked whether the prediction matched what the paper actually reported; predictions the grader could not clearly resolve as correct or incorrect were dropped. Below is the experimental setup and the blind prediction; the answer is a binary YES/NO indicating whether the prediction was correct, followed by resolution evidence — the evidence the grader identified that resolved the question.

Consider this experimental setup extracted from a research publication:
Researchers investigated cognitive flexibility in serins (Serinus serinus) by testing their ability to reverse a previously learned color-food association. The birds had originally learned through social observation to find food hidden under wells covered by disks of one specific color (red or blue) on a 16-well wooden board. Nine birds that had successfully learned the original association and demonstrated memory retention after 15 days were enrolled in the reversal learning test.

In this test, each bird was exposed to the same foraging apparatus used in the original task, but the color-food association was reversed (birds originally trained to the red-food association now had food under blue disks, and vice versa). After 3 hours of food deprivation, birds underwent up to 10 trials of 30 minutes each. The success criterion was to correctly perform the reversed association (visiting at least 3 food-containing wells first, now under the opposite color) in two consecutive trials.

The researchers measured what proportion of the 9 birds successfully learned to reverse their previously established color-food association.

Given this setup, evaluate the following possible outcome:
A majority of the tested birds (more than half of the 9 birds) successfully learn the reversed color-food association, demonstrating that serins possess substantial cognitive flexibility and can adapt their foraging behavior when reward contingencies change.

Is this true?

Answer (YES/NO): NO